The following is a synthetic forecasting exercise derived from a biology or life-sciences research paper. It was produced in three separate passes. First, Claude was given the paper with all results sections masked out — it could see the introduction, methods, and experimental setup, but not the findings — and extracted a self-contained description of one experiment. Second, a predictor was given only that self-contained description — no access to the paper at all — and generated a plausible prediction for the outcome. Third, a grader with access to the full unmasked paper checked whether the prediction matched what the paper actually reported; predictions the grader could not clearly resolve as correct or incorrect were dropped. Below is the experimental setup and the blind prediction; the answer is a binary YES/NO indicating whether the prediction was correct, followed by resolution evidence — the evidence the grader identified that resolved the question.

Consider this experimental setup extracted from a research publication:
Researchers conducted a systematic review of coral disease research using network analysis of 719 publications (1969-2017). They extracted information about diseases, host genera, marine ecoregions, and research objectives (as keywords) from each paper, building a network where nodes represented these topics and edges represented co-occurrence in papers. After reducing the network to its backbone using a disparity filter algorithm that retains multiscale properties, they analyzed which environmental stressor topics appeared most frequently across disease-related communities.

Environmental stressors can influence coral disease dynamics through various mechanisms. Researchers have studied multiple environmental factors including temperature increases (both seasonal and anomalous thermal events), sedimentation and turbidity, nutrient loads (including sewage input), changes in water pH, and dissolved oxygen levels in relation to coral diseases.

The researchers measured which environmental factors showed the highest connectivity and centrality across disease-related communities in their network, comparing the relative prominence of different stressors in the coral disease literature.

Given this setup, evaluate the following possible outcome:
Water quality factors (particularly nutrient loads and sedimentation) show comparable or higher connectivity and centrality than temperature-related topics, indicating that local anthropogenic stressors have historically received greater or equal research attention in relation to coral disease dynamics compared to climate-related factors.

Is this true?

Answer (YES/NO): NO